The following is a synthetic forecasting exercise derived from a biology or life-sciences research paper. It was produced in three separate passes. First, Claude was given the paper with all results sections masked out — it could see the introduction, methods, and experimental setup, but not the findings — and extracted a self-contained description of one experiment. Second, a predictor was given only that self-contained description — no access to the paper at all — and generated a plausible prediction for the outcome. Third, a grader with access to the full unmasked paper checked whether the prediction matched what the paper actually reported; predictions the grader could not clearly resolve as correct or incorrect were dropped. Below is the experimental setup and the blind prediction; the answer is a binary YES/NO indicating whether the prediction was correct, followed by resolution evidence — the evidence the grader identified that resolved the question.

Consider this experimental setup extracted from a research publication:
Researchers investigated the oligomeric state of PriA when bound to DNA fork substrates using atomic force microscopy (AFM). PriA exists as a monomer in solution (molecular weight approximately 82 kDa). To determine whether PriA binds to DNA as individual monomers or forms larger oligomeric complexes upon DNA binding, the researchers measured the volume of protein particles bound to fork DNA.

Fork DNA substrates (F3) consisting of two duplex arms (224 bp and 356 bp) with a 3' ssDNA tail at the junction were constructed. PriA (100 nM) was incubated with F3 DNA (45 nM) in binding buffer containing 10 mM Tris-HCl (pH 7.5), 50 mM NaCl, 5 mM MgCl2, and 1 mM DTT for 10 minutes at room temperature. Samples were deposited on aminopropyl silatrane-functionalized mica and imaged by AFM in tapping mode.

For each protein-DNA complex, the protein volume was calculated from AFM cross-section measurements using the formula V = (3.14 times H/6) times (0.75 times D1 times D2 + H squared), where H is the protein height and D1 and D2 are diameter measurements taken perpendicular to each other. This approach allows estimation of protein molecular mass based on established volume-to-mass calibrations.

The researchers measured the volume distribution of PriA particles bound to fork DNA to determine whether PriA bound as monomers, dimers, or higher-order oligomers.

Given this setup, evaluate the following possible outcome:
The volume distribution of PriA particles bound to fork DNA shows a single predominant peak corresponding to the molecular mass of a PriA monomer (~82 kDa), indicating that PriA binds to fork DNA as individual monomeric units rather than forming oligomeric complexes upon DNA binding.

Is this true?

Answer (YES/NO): NO